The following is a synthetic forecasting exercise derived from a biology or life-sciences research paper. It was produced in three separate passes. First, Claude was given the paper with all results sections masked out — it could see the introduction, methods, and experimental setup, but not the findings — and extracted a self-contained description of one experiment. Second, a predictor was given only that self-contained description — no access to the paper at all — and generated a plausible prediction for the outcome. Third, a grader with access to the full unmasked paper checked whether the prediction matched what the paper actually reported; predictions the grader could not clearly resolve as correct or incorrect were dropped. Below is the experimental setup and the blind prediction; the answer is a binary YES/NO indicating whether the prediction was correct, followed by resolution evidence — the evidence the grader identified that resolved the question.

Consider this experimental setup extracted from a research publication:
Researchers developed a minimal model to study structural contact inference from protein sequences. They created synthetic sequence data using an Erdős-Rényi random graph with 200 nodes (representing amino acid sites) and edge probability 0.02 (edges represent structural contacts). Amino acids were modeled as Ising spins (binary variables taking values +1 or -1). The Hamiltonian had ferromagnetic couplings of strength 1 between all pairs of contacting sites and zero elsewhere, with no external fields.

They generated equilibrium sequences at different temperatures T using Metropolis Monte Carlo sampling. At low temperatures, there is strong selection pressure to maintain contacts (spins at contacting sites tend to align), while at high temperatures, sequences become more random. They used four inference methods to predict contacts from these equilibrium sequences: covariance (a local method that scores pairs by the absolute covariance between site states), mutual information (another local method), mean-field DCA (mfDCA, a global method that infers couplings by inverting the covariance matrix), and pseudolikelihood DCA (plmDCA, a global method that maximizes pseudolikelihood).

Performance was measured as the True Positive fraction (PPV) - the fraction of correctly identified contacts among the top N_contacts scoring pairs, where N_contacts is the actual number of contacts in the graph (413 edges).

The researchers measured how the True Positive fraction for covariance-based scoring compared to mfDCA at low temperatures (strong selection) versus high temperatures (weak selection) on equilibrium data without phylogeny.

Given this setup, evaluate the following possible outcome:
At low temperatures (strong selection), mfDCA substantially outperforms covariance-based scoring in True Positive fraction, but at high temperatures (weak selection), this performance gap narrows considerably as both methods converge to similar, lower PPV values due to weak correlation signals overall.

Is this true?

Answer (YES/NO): NO